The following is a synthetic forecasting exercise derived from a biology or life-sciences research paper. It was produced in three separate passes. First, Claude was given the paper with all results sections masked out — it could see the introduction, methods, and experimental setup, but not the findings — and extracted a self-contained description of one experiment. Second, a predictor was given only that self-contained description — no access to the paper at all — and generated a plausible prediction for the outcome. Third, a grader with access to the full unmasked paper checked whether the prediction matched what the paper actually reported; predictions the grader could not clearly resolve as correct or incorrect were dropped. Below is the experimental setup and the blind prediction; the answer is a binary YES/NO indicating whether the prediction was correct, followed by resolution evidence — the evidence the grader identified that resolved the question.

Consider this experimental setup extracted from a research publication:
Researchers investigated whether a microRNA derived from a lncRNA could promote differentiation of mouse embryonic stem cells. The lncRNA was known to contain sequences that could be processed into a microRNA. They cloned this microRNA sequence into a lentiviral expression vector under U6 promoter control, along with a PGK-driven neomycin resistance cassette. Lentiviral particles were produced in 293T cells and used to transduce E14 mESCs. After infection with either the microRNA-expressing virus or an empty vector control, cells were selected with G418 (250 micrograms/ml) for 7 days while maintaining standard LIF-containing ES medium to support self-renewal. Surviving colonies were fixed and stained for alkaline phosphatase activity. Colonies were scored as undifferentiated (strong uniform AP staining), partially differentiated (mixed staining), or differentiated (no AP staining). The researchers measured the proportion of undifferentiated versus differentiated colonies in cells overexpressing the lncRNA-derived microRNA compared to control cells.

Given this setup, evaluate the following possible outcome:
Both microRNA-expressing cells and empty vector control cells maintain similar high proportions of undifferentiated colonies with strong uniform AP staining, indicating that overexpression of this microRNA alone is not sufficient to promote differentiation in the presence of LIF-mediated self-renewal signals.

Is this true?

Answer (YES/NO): NO